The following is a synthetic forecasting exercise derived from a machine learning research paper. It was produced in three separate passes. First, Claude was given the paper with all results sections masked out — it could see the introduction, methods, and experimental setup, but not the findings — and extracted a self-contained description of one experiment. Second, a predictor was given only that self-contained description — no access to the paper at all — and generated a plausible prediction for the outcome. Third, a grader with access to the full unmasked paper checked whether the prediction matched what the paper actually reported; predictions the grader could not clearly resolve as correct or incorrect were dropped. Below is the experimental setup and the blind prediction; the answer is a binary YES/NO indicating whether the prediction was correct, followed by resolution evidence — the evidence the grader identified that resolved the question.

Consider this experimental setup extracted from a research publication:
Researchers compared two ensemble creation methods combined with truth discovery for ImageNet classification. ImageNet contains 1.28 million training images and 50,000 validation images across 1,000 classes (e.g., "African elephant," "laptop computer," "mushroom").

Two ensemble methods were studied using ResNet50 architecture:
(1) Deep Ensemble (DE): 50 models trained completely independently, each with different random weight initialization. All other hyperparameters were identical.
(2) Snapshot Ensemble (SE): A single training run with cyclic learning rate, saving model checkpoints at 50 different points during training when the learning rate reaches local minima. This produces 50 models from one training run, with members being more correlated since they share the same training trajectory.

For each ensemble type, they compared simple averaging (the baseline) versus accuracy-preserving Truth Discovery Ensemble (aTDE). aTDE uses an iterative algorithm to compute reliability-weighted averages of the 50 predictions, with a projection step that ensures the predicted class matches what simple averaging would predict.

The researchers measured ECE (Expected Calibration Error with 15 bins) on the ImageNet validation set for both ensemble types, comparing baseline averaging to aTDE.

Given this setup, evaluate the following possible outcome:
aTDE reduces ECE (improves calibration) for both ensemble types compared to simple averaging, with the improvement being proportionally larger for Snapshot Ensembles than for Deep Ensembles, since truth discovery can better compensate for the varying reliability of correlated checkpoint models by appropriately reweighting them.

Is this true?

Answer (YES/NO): NO